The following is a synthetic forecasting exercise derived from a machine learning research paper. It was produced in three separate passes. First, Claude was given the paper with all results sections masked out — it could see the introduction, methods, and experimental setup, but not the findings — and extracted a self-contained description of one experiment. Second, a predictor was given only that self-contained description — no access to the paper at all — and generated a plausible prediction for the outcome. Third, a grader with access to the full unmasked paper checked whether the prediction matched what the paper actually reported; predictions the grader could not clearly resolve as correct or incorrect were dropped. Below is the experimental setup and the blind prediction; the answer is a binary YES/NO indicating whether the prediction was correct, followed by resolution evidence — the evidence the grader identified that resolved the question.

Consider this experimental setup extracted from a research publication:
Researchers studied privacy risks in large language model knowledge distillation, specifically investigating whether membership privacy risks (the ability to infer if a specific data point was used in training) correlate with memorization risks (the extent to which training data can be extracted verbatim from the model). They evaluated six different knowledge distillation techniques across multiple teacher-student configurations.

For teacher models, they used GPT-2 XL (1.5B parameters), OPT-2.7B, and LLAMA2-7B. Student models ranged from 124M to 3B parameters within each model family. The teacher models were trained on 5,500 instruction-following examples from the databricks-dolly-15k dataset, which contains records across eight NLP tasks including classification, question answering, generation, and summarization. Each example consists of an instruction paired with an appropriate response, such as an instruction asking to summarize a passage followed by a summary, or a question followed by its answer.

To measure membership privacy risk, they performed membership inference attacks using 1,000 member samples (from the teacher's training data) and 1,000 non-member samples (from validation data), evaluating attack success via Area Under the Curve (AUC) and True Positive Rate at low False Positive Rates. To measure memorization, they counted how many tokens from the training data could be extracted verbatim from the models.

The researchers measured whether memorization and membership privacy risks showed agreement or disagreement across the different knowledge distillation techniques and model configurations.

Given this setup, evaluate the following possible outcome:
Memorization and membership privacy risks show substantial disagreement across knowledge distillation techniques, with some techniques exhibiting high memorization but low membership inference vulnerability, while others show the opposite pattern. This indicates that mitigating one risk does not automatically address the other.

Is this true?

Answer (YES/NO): NO